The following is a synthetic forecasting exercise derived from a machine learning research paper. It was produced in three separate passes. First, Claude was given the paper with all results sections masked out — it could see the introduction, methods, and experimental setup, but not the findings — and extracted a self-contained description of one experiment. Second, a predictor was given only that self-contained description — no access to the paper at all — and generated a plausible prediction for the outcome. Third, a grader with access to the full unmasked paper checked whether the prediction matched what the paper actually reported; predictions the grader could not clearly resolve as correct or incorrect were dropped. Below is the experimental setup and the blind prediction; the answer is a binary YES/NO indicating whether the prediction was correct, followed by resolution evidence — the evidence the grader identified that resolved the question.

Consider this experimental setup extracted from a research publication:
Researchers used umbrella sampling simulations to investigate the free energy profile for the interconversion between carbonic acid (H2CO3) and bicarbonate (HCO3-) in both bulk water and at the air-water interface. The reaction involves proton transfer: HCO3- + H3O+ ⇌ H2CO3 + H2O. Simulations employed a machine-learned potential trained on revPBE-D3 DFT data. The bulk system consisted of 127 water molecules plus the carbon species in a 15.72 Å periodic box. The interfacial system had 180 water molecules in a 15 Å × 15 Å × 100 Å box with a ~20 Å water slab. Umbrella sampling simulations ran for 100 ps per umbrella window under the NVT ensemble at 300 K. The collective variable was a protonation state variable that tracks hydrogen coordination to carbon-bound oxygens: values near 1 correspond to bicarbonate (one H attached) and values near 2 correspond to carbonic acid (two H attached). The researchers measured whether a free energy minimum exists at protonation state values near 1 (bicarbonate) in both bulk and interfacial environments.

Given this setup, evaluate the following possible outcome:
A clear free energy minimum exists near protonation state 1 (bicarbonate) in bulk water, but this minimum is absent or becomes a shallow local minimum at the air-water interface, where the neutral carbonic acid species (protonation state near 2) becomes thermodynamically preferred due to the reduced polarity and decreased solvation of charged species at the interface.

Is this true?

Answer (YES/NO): NO